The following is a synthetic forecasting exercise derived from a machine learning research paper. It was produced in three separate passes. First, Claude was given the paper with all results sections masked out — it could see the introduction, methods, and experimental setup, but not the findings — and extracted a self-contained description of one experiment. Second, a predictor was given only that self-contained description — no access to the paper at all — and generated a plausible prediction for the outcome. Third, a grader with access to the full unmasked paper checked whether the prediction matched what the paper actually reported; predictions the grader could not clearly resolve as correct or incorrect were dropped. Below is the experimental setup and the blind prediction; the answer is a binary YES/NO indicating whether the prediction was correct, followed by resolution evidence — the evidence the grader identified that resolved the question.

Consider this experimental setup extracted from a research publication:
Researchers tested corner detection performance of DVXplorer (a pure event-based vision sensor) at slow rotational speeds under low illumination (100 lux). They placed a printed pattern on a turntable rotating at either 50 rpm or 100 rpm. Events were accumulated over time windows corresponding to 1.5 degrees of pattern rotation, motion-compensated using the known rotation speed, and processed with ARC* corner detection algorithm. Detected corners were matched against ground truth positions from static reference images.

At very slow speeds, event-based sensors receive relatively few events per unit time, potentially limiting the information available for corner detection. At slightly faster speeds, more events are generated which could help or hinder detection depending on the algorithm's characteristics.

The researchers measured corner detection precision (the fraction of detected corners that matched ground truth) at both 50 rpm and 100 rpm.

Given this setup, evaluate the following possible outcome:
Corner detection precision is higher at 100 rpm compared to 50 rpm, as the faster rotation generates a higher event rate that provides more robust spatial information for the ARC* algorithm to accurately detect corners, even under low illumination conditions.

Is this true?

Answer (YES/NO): YES